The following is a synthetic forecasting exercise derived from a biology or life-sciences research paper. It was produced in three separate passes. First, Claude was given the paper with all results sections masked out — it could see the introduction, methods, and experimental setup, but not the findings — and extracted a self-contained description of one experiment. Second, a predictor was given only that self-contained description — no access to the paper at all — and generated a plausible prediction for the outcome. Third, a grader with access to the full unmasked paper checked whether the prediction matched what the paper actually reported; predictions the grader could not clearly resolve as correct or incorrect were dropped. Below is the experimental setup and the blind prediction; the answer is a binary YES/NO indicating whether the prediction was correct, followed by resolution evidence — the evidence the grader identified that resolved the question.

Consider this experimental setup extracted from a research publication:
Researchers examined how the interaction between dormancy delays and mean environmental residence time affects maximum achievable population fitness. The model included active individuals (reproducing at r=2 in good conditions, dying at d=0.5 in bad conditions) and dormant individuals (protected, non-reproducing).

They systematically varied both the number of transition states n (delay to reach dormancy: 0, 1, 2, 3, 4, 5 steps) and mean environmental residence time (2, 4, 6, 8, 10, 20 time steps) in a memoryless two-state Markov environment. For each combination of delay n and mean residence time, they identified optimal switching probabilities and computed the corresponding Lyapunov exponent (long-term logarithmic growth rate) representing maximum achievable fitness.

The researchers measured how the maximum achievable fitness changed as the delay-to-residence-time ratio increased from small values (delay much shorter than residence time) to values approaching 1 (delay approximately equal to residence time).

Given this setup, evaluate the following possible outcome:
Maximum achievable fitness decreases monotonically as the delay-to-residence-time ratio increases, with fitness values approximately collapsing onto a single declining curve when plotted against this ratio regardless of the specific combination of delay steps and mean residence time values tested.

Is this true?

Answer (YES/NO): NO